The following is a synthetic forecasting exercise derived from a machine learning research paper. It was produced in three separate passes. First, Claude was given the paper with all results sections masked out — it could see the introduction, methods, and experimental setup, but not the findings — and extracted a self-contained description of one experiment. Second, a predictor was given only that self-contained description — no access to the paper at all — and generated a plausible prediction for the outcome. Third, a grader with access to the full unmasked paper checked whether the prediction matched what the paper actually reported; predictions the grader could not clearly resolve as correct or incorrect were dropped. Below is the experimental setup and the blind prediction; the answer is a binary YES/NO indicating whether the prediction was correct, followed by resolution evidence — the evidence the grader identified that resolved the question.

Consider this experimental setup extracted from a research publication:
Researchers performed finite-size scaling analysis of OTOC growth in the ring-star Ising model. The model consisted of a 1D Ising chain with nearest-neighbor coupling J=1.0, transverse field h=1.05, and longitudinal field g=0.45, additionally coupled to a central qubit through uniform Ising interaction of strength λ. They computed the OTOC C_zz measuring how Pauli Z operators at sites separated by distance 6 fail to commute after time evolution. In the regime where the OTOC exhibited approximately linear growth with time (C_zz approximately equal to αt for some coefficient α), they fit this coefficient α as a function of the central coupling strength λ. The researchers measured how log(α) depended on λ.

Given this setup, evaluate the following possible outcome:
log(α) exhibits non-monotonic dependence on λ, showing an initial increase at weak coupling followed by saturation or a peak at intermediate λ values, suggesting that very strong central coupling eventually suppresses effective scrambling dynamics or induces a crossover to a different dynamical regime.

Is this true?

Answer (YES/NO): NO